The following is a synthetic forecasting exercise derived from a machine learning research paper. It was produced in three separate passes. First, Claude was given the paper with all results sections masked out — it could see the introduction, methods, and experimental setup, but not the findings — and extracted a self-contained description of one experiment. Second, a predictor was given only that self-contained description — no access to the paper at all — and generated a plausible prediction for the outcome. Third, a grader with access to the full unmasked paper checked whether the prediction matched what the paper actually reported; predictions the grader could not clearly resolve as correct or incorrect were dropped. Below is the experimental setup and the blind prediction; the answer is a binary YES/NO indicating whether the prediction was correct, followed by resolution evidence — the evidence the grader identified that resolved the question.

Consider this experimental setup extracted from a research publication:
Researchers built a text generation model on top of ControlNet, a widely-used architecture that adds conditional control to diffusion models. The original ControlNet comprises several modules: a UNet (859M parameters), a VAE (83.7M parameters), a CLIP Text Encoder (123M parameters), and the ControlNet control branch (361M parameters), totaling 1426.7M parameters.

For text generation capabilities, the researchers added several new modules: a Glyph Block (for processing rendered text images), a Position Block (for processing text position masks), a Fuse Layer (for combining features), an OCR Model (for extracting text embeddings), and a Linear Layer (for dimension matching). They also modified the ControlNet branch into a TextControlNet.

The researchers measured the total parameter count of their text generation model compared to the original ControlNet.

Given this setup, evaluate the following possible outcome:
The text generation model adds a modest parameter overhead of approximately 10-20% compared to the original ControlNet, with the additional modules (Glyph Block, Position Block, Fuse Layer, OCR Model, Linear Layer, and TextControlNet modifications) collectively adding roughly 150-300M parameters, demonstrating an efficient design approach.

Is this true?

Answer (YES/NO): NO